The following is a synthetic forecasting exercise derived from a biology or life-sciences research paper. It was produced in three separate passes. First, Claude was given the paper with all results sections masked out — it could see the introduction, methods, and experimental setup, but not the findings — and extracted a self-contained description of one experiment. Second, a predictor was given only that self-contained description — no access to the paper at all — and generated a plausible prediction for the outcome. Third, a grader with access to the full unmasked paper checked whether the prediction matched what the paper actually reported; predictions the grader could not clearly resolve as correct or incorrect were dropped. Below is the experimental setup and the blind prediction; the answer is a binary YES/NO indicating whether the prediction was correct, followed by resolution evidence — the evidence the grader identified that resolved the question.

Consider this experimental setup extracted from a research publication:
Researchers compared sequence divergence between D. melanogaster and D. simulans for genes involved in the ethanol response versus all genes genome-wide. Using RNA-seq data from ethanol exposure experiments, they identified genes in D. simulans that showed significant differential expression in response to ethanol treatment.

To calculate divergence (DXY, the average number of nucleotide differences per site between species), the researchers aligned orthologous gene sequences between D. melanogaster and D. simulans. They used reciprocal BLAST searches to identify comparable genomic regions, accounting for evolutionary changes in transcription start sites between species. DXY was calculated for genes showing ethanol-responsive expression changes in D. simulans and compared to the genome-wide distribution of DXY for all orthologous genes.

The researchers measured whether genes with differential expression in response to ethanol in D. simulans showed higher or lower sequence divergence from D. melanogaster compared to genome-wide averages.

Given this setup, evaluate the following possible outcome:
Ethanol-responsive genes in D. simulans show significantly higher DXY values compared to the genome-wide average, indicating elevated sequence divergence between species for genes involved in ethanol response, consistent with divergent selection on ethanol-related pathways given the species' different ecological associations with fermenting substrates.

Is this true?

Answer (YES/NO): YES